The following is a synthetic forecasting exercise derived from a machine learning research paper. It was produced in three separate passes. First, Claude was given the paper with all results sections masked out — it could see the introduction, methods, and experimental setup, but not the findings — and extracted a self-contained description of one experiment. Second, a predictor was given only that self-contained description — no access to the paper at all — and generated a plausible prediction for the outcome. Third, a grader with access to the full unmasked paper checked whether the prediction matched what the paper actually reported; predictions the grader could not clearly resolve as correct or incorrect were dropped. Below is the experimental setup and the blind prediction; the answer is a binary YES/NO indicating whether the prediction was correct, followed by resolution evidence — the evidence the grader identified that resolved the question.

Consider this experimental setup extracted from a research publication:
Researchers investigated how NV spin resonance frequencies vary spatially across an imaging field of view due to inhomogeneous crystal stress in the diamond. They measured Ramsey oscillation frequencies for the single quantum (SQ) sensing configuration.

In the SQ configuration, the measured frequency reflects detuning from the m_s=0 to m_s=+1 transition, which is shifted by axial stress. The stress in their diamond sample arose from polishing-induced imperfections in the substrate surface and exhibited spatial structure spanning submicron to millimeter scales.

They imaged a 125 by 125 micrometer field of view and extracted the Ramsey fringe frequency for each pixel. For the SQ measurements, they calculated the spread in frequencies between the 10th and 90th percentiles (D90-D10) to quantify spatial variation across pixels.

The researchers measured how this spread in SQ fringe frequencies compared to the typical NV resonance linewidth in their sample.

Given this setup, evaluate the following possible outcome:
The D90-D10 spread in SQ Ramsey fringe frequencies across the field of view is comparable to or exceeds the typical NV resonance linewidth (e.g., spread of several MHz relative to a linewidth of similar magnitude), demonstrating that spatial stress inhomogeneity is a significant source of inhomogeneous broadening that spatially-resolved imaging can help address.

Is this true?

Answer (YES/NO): NO